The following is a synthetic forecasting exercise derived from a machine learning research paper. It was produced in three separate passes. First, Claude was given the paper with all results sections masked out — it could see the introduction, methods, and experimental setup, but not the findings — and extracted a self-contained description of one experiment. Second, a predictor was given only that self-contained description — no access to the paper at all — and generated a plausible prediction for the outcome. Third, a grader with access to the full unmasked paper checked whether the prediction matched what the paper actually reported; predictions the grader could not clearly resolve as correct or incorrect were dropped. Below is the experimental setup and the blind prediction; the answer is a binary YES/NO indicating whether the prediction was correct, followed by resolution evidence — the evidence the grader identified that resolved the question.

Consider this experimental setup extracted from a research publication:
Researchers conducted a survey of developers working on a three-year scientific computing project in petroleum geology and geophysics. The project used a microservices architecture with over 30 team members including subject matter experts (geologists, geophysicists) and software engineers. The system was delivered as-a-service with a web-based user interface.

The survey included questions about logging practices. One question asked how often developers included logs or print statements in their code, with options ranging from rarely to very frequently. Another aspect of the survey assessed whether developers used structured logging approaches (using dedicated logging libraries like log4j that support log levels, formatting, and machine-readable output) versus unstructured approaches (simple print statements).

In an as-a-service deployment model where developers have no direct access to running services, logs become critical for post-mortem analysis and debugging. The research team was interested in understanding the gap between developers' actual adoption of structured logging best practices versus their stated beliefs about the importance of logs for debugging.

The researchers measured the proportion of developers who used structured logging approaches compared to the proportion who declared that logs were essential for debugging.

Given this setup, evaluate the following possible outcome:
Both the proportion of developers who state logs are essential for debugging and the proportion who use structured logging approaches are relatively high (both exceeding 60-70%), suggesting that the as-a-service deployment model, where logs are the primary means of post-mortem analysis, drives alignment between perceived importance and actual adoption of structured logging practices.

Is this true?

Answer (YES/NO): NO